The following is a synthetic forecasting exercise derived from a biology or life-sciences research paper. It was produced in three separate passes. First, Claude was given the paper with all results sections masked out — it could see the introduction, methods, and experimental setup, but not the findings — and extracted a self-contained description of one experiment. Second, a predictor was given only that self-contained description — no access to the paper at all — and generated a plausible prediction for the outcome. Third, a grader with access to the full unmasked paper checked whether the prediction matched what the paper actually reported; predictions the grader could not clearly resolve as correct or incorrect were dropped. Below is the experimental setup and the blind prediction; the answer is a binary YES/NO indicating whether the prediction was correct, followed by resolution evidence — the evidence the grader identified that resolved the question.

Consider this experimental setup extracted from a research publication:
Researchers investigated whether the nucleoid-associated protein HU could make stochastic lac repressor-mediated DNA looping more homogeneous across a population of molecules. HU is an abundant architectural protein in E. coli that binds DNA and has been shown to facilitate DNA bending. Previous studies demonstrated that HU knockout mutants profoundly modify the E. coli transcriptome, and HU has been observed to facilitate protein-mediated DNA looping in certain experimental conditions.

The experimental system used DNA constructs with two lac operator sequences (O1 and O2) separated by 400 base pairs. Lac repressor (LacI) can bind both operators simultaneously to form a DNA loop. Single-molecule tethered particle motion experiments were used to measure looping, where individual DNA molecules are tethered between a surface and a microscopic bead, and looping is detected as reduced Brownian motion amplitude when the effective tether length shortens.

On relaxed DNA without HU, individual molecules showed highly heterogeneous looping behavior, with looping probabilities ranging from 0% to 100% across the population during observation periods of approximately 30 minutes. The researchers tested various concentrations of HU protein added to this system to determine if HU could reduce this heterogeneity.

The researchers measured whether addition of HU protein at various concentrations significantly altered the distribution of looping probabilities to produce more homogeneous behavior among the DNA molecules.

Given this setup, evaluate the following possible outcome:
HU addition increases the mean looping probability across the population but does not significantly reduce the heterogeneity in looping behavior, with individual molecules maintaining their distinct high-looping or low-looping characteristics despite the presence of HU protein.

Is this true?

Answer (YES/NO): YES